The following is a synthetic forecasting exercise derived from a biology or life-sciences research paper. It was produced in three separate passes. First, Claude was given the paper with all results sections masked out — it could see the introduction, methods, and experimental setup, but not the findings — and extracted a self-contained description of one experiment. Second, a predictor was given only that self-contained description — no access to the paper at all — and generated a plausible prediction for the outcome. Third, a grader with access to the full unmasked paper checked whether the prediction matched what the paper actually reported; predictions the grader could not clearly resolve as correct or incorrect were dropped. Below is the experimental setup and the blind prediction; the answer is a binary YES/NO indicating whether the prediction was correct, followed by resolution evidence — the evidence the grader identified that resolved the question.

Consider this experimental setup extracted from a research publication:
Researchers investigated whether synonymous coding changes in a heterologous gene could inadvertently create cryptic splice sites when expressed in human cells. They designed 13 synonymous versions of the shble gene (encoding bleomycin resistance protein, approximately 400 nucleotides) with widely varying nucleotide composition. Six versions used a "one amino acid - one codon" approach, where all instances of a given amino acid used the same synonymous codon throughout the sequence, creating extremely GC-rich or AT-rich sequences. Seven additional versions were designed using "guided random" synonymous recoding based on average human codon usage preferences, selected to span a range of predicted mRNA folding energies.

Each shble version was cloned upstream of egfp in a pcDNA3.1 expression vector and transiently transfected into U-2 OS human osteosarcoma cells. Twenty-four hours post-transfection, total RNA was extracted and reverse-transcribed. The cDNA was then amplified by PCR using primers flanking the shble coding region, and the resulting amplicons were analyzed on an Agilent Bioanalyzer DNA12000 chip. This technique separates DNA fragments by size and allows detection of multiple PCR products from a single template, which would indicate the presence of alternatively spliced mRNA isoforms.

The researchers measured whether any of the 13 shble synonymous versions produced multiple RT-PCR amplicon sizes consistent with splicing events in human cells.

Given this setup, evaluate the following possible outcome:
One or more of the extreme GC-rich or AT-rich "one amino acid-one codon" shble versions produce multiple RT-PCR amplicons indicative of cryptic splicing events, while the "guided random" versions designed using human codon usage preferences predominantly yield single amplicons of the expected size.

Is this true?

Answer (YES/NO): NO